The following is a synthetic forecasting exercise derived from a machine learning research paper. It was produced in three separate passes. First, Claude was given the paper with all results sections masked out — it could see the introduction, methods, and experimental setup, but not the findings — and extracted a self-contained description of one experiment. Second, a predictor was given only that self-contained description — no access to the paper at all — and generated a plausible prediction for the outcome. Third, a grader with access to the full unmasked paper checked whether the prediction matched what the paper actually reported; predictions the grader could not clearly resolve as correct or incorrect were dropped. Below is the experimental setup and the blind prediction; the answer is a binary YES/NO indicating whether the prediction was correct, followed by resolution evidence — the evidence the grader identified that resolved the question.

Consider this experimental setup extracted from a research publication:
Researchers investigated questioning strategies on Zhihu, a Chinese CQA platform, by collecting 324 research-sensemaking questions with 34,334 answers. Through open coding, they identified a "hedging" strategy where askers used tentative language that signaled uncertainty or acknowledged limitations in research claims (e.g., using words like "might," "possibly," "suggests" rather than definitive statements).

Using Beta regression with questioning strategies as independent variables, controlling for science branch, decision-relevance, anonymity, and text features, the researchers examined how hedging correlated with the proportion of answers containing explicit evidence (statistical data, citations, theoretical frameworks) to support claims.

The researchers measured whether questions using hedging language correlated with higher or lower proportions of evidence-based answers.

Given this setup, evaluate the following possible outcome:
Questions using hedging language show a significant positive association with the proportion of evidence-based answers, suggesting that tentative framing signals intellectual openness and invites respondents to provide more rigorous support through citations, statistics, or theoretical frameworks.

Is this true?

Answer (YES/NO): NO